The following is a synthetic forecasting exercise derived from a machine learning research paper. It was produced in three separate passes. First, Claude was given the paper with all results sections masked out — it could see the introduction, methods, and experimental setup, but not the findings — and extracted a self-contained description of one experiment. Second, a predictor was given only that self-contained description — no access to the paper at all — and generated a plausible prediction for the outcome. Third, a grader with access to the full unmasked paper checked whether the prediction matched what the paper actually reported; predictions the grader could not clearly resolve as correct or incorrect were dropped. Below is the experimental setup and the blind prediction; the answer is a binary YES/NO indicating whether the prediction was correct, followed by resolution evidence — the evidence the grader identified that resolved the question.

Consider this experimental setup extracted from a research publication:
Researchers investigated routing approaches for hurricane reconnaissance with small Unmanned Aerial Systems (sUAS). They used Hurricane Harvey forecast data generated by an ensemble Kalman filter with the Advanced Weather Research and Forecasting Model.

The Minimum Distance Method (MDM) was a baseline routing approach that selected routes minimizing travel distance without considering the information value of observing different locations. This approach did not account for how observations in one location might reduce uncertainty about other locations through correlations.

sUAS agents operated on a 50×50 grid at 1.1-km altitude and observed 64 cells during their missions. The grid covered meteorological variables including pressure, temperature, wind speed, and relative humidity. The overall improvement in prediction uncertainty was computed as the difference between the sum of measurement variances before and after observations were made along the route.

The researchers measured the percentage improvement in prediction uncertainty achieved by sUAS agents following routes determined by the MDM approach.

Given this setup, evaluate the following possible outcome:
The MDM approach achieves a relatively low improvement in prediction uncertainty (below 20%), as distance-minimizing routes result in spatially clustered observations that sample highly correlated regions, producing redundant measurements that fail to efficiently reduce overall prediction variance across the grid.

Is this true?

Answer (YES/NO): YES